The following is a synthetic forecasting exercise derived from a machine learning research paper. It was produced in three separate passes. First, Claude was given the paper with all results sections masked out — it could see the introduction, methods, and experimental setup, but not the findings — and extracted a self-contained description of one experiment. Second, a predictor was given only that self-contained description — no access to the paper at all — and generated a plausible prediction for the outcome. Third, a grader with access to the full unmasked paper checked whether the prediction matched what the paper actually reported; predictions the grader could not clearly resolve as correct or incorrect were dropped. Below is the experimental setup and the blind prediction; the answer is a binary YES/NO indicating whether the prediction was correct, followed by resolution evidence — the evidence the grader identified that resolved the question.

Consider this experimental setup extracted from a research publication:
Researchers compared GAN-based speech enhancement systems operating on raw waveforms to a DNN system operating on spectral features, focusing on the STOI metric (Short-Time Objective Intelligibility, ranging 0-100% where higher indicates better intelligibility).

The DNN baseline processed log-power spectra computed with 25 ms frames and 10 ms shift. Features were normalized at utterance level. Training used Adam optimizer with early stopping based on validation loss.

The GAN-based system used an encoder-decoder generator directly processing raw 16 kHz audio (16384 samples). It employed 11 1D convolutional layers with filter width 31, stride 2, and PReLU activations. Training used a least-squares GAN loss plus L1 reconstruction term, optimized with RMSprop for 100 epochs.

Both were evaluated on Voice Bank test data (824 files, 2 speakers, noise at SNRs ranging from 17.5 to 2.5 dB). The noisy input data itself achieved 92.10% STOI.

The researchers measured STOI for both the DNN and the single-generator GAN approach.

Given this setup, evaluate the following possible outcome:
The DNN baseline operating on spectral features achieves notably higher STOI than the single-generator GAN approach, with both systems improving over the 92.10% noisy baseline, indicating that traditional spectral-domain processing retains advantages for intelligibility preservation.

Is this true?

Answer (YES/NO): NO